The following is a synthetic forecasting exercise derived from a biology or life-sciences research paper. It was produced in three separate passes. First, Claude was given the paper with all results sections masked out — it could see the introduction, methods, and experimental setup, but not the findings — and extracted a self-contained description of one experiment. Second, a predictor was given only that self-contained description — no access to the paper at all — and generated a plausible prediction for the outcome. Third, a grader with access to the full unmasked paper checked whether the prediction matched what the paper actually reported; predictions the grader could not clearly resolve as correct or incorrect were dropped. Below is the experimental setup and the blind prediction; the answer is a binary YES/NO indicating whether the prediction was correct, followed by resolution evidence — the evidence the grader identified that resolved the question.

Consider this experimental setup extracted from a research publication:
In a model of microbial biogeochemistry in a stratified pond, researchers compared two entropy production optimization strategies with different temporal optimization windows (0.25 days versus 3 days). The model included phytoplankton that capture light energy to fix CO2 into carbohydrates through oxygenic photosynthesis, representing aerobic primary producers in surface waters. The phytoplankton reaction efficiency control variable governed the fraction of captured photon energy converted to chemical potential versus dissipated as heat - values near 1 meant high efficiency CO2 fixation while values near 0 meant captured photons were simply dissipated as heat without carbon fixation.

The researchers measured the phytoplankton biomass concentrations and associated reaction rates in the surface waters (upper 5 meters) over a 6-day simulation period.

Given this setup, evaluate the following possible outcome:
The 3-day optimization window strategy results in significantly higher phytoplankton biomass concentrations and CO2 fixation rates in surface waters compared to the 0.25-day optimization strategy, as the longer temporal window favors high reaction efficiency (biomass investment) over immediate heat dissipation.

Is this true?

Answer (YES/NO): YES